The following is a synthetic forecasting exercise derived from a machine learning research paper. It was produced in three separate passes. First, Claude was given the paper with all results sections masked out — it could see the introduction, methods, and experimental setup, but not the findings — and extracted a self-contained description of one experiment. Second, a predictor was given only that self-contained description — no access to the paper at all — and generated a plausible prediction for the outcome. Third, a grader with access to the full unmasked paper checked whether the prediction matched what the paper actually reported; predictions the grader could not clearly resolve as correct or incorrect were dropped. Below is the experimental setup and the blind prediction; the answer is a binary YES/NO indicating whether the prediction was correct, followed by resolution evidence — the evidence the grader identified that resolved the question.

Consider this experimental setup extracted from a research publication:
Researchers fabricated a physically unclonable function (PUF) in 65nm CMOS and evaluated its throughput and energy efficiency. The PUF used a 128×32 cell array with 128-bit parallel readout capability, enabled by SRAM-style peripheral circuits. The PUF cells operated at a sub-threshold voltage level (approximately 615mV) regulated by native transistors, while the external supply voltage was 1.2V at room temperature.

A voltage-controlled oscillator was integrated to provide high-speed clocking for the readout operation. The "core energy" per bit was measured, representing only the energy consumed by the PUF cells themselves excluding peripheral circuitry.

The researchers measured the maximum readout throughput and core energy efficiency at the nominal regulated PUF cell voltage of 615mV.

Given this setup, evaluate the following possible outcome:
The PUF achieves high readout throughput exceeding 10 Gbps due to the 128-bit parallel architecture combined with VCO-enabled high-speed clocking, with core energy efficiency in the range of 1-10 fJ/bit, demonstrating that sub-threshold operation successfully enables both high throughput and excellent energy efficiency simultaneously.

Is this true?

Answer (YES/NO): NO